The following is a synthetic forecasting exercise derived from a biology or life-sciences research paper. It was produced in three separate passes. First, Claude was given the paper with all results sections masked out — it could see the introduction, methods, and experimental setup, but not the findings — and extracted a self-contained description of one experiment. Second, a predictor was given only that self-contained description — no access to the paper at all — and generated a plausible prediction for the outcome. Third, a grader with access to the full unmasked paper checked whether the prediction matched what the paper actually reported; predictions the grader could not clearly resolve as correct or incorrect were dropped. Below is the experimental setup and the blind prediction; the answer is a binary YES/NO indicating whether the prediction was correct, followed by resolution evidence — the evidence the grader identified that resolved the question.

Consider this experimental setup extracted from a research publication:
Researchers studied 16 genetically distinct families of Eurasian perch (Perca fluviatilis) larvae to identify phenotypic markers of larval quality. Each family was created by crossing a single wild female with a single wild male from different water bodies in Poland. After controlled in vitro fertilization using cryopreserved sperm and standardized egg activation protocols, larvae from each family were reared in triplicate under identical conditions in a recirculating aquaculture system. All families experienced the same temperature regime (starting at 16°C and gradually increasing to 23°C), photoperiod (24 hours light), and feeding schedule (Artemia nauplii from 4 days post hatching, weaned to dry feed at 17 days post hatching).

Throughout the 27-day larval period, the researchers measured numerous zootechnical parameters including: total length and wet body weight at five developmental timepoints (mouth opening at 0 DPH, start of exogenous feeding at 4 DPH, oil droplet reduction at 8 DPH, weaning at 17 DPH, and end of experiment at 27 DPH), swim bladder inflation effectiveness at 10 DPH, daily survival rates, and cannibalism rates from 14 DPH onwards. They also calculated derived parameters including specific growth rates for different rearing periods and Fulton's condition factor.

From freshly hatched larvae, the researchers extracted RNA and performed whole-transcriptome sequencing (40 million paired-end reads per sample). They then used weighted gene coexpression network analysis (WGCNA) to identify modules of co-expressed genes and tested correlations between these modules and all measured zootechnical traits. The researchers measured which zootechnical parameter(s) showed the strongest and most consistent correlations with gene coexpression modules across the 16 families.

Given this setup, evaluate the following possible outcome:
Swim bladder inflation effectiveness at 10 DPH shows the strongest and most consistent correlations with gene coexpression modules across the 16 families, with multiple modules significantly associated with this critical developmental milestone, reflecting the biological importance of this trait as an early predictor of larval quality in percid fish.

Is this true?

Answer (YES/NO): NO